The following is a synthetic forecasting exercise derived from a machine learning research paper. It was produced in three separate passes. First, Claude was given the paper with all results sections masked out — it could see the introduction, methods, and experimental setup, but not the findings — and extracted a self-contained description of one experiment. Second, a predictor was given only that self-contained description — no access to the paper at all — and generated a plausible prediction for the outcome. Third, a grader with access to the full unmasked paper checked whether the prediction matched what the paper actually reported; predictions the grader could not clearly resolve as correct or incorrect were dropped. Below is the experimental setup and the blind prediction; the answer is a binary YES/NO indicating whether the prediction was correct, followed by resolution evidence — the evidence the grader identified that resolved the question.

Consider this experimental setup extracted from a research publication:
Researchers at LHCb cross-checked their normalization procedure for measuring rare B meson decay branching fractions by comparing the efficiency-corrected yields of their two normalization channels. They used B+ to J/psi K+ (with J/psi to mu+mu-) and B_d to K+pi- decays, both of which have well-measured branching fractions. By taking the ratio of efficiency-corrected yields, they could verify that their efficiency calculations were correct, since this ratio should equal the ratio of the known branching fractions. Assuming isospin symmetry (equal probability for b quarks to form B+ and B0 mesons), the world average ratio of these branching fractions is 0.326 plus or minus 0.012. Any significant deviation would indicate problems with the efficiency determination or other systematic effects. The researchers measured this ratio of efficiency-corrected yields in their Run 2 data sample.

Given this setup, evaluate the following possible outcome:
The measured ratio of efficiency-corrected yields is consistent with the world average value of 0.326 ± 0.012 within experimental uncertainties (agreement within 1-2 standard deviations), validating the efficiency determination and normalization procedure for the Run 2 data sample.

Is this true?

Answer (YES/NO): YES